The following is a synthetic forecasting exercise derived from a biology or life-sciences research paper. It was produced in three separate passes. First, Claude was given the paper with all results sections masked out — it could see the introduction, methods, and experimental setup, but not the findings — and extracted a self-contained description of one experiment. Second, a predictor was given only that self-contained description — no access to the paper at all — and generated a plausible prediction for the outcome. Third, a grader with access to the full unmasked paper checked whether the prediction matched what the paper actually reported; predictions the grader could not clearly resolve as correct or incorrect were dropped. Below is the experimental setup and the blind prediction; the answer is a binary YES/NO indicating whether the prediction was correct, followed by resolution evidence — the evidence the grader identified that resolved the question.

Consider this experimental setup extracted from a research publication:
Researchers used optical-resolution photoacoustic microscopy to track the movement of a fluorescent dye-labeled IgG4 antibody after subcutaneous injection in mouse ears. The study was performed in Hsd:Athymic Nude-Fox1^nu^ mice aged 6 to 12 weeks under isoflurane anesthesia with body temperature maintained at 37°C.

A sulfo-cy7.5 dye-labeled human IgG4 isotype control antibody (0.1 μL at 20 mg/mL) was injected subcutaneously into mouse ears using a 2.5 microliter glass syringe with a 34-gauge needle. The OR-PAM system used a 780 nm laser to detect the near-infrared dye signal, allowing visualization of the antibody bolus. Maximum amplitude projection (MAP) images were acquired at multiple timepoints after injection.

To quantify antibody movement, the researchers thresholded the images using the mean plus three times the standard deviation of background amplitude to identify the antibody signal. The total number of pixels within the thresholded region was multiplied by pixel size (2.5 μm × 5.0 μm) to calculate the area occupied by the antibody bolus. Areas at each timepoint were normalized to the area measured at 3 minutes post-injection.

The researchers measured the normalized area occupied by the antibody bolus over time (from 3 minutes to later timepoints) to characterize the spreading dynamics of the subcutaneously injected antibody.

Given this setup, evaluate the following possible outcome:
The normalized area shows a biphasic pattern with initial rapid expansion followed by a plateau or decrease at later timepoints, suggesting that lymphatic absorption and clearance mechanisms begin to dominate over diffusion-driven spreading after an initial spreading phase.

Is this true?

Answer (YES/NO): NO